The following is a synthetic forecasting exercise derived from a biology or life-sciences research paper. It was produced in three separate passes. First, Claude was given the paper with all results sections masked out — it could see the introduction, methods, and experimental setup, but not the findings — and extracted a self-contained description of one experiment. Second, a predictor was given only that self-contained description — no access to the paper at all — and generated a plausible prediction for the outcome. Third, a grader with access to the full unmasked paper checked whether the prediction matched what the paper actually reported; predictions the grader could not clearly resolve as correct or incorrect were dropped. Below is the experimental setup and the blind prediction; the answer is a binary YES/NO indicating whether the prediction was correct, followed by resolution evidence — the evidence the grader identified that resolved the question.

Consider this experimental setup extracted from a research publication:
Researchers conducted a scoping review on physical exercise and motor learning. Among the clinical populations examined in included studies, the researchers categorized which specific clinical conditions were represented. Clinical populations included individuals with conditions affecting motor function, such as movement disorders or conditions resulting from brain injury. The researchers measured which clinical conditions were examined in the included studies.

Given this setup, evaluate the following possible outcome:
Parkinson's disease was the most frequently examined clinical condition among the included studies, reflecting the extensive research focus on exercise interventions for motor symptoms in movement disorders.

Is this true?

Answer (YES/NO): NO